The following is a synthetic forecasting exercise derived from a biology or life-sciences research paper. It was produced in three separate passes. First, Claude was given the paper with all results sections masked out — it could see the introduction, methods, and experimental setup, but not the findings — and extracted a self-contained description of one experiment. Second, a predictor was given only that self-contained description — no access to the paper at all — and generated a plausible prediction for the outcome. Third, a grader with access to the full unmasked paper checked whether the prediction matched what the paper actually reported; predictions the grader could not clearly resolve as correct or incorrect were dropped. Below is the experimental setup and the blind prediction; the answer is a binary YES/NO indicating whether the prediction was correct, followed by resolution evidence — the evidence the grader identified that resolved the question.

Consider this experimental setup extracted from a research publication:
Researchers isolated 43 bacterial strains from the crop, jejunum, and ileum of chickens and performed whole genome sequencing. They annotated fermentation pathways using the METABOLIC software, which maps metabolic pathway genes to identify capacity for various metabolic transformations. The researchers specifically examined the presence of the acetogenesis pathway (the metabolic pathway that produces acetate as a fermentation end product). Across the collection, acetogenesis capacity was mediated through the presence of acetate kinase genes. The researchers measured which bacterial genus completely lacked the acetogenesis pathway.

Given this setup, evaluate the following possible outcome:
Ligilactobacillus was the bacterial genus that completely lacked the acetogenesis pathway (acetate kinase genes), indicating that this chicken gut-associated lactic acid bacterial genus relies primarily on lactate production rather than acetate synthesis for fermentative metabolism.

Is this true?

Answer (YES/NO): YES